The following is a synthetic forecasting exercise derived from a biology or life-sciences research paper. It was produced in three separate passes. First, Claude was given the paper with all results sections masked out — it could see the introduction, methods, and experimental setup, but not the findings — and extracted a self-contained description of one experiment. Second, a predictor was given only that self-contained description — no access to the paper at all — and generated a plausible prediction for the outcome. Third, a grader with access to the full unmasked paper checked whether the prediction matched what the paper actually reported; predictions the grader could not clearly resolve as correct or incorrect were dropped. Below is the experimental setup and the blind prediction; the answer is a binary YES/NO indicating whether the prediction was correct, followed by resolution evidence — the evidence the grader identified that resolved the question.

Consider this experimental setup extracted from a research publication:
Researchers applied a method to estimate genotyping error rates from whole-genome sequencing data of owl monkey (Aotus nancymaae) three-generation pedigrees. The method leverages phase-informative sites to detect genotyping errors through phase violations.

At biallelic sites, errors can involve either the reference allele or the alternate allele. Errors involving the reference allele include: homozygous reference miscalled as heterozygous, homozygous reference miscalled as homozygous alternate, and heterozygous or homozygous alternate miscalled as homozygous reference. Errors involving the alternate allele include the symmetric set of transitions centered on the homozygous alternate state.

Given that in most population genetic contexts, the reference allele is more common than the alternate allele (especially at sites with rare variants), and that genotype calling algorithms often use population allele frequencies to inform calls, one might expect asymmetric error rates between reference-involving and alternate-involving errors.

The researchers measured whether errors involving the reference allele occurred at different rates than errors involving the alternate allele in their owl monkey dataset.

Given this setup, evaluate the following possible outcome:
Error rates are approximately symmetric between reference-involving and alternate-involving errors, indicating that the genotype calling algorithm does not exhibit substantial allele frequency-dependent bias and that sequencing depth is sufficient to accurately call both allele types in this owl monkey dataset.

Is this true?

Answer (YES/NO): NO